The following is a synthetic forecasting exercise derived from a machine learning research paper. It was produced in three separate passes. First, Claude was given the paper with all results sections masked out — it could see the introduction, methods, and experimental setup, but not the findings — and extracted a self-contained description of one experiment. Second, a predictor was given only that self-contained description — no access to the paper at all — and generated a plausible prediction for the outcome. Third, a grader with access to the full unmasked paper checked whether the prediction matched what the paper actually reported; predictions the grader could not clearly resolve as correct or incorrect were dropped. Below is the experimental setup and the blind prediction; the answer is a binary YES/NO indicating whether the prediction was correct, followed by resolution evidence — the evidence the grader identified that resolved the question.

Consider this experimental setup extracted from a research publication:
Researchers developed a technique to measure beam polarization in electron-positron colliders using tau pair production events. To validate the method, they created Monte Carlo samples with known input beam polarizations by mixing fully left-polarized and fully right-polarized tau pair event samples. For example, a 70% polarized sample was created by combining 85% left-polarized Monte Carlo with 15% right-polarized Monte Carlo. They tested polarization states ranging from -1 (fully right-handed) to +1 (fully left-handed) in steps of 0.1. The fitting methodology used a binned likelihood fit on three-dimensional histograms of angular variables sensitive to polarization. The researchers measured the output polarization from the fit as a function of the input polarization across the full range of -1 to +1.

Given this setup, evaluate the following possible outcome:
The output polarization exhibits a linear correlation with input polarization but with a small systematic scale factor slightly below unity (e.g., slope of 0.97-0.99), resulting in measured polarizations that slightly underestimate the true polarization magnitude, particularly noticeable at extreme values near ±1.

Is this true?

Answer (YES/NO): NO